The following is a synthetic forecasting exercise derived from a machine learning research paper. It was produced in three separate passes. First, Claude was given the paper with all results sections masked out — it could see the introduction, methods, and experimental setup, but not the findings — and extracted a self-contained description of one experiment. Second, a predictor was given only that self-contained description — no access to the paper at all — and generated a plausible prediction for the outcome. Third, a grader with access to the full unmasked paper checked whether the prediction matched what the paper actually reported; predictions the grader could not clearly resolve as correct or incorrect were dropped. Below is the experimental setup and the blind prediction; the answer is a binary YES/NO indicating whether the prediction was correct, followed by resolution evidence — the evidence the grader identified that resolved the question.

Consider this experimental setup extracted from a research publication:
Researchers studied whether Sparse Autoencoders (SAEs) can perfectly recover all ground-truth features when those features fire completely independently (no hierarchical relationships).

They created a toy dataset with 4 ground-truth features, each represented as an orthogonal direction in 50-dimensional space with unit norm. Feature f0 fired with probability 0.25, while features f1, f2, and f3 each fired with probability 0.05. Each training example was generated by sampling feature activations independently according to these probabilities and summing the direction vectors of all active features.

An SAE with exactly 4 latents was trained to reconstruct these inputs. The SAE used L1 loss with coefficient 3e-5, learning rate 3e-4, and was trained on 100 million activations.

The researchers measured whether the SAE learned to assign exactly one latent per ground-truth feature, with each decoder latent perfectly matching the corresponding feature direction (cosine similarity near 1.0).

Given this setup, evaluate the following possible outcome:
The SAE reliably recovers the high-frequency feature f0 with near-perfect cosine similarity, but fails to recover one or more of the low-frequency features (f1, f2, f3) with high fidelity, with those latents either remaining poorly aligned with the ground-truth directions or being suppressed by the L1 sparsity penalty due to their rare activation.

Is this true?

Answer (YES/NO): NO